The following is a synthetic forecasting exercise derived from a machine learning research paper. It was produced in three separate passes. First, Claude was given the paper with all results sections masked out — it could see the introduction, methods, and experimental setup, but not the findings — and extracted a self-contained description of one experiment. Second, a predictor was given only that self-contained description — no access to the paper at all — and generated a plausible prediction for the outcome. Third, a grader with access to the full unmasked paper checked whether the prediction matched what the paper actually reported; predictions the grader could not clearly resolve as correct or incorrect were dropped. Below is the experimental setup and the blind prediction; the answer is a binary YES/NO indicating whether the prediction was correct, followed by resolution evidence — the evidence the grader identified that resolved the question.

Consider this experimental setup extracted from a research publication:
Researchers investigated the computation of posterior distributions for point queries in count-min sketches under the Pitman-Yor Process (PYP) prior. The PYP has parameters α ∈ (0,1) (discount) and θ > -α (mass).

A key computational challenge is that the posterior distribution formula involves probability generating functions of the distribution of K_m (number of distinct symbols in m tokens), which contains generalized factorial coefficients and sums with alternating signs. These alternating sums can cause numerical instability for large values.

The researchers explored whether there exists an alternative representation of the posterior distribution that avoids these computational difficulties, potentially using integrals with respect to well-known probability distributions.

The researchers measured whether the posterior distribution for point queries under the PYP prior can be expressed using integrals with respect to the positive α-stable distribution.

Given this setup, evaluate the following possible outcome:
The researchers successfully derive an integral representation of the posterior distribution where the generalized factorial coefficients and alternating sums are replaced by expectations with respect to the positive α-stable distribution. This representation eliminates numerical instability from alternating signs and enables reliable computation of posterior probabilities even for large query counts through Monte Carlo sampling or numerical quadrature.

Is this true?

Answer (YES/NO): YES